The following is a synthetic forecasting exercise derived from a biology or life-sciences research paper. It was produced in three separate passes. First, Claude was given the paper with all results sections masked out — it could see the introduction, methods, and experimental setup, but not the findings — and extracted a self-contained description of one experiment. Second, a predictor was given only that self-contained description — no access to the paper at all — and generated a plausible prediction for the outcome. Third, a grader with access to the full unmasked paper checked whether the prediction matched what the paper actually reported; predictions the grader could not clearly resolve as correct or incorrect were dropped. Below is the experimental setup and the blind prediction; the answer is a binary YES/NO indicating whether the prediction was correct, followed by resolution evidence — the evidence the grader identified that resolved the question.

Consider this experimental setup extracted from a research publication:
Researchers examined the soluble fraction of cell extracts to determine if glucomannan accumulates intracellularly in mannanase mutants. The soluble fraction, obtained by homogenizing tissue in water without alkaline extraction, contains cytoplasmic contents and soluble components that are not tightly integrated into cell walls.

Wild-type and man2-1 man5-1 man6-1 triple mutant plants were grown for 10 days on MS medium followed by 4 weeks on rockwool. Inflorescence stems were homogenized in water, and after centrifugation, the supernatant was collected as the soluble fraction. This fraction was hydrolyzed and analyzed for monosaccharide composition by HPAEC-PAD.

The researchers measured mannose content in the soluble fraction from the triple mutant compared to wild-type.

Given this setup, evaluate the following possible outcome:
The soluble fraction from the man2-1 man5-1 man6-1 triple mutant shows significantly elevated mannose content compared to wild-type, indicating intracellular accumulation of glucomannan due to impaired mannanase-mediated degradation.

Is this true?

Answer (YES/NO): NO